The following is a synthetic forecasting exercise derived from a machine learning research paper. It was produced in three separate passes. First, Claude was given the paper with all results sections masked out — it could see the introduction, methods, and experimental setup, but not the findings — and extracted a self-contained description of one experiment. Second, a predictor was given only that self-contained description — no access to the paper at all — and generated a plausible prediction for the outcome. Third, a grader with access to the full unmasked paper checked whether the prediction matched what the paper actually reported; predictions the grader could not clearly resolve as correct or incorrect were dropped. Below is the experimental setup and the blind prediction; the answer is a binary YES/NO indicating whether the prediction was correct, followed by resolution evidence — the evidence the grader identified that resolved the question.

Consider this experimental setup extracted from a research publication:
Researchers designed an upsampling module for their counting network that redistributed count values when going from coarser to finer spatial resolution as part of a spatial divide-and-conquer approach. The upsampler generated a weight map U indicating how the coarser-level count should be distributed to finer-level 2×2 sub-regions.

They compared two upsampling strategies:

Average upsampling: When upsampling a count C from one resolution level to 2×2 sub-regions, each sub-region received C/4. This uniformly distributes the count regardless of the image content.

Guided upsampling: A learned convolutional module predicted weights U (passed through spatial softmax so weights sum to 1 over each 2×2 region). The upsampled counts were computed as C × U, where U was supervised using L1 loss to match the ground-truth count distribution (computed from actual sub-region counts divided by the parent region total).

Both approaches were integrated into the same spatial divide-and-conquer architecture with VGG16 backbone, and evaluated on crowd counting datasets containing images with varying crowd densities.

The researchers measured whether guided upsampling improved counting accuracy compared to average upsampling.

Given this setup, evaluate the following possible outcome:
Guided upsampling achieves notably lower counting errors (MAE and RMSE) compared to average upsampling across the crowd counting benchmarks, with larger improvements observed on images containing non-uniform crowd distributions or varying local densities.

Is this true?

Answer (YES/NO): NO